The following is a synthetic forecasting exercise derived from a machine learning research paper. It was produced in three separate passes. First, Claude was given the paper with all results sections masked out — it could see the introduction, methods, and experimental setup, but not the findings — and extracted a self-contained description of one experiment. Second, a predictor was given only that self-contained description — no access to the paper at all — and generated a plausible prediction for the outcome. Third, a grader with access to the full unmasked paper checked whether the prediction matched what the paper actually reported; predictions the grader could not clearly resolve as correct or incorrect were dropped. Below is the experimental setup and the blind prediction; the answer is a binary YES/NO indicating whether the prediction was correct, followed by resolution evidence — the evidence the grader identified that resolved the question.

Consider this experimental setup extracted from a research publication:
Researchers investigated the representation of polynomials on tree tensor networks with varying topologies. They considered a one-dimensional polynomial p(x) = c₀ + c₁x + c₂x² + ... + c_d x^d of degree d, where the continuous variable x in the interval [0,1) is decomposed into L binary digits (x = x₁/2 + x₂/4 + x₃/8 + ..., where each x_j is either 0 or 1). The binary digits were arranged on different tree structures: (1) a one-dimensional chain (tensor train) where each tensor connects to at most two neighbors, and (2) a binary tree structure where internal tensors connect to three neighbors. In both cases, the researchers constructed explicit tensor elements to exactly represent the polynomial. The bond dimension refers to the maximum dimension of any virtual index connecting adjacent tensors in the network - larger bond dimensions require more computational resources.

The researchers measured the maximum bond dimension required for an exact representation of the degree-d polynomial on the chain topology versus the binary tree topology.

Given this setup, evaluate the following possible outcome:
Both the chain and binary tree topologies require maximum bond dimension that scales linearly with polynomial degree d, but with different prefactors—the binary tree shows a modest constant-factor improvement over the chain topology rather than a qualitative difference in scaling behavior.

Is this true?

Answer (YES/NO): NO